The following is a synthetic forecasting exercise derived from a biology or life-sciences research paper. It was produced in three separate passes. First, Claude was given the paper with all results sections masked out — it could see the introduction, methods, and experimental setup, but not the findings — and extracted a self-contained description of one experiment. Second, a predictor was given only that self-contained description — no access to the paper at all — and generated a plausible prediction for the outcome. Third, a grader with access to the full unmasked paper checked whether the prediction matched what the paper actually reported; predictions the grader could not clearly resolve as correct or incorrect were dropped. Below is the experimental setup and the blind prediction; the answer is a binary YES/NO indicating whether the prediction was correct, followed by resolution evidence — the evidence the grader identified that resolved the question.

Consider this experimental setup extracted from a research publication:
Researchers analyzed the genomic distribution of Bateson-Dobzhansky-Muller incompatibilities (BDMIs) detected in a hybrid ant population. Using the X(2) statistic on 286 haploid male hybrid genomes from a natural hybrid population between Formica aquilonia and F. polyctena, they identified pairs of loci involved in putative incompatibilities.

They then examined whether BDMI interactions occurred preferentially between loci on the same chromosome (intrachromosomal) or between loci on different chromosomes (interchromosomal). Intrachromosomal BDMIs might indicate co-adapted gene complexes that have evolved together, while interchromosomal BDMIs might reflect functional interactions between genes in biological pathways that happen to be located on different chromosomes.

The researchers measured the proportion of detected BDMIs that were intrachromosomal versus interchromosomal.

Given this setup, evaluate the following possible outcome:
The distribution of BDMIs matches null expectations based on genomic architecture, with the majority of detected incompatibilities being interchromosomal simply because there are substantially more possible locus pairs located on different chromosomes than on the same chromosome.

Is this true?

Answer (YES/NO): YES